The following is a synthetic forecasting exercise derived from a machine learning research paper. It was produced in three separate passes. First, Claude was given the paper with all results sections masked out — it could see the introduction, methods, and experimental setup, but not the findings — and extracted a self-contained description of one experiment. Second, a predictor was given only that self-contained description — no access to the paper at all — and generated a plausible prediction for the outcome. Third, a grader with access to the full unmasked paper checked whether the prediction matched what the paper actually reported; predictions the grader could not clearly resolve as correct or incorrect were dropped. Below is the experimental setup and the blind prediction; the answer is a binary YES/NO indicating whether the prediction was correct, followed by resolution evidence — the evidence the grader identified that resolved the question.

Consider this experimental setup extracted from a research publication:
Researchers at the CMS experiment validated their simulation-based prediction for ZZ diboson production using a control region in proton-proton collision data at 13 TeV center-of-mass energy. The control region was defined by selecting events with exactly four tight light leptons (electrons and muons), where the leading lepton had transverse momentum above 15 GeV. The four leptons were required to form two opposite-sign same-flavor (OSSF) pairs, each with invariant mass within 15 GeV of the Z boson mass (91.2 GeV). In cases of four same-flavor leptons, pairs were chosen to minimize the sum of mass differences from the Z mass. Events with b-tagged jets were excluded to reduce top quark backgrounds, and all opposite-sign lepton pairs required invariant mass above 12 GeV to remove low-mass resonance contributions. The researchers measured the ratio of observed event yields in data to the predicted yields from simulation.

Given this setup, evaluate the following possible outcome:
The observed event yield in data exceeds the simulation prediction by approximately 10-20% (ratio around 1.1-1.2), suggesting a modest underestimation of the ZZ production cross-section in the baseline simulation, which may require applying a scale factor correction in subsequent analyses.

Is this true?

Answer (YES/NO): YES